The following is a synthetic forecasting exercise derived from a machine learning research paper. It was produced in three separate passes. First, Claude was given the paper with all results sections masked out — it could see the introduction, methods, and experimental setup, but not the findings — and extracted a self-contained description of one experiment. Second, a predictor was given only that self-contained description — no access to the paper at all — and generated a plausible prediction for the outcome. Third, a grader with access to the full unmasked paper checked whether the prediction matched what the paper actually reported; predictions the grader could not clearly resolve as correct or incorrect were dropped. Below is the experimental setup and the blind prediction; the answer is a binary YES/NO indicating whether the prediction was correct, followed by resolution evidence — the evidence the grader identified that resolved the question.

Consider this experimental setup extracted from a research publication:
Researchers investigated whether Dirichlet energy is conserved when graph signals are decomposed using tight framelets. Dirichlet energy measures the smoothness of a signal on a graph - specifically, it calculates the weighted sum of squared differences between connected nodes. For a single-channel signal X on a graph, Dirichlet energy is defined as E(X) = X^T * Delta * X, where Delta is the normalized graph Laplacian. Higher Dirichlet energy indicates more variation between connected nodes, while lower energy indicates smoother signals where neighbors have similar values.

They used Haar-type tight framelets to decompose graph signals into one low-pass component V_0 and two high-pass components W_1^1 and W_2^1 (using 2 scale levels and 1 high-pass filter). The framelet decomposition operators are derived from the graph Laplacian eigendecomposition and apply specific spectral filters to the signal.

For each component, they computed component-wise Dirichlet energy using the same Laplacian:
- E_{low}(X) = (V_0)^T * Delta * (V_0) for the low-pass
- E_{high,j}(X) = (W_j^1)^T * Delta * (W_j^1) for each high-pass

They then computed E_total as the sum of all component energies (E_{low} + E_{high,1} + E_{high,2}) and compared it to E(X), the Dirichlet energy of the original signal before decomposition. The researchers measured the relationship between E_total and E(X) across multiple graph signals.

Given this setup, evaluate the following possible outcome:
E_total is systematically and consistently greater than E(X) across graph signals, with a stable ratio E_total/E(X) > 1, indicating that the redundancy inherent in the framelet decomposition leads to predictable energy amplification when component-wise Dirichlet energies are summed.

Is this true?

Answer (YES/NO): NO